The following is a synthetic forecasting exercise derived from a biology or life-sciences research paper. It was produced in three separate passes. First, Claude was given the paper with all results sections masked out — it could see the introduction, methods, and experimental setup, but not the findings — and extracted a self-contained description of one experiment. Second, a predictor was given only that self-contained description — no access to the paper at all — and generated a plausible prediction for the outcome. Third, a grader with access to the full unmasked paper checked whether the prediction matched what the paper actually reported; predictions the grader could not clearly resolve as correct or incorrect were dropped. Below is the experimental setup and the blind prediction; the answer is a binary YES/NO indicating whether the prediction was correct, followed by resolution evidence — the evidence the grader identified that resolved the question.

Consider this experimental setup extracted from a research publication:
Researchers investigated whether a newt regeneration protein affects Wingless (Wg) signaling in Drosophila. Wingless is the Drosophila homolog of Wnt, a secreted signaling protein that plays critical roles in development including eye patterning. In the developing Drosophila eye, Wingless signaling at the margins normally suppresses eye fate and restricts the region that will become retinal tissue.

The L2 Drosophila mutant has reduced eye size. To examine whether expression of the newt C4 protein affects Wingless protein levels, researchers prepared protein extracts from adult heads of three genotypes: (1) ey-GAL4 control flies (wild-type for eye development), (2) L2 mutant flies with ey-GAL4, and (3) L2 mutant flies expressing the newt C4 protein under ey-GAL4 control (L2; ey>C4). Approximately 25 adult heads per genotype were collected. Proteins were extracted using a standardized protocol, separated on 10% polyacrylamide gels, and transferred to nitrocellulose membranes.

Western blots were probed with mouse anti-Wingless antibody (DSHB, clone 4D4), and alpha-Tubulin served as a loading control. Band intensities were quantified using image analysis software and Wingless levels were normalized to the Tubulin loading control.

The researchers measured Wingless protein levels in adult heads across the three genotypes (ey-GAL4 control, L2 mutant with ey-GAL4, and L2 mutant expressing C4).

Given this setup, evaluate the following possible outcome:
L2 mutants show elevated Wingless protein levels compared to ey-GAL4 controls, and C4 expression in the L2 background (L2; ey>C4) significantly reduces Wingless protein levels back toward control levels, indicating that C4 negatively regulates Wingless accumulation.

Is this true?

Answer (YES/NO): YES